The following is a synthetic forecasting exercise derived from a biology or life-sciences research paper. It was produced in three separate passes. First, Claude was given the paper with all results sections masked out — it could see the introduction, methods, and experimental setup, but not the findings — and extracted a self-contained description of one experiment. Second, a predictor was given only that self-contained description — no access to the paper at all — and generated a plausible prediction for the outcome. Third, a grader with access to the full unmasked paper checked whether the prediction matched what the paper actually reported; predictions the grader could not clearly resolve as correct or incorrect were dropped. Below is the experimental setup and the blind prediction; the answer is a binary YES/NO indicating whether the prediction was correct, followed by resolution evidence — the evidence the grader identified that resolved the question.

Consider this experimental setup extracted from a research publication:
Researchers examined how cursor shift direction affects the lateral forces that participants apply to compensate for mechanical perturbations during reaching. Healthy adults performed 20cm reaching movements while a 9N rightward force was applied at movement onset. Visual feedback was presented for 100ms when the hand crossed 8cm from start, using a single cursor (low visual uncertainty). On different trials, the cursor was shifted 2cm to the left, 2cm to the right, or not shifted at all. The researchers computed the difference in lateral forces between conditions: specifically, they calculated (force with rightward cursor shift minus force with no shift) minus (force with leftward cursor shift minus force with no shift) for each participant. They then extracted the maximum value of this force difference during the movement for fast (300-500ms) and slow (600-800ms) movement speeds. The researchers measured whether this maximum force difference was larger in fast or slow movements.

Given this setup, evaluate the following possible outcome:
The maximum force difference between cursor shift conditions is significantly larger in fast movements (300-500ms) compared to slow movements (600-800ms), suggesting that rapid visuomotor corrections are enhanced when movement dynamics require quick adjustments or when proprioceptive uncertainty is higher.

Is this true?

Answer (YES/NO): YES